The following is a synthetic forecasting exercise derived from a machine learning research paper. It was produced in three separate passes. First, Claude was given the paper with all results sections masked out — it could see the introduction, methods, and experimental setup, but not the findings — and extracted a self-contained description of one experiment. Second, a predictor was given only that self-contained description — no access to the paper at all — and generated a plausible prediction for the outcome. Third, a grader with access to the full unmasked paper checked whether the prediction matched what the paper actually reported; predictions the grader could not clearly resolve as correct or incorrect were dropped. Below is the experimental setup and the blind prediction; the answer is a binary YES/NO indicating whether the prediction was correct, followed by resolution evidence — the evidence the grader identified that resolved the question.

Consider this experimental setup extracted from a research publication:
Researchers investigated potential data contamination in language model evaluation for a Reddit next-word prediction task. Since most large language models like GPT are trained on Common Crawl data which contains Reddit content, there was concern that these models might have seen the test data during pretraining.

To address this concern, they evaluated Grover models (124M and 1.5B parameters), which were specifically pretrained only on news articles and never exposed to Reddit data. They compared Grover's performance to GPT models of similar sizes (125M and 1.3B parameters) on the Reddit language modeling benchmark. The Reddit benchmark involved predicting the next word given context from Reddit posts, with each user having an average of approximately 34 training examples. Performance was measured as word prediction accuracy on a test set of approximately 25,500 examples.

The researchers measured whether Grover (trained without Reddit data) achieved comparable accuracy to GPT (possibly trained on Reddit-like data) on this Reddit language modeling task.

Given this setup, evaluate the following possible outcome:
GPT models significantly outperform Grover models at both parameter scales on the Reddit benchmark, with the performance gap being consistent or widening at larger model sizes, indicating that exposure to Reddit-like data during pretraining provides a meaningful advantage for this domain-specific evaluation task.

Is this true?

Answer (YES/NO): NO